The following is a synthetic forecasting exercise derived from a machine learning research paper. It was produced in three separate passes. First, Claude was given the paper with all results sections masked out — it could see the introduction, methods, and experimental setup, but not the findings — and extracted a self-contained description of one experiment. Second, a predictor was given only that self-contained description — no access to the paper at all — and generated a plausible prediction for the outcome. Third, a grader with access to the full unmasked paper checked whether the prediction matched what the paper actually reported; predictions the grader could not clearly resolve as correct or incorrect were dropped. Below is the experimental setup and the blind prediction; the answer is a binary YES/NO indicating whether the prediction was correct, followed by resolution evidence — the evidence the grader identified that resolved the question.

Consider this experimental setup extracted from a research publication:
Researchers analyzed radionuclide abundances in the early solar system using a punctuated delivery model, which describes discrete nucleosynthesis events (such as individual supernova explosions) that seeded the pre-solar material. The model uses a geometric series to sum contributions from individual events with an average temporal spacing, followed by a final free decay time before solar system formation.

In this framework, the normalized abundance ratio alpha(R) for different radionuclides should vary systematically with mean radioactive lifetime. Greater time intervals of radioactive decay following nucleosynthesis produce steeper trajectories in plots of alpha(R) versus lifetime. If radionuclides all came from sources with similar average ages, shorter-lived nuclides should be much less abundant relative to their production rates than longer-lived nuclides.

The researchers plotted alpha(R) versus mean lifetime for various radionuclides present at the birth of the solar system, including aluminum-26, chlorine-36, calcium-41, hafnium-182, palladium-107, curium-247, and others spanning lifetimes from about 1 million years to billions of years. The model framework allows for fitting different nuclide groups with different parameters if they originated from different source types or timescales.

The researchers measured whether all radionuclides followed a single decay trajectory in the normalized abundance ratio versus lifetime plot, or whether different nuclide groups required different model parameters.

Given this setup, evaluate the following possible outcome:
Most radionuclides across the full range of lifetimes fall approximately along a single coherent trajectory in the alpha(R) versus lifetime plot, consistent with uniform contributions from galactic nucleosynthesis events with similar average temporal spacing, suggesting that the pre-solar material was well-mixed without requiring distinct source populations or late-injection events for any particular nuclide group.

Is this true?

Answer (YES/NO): NO